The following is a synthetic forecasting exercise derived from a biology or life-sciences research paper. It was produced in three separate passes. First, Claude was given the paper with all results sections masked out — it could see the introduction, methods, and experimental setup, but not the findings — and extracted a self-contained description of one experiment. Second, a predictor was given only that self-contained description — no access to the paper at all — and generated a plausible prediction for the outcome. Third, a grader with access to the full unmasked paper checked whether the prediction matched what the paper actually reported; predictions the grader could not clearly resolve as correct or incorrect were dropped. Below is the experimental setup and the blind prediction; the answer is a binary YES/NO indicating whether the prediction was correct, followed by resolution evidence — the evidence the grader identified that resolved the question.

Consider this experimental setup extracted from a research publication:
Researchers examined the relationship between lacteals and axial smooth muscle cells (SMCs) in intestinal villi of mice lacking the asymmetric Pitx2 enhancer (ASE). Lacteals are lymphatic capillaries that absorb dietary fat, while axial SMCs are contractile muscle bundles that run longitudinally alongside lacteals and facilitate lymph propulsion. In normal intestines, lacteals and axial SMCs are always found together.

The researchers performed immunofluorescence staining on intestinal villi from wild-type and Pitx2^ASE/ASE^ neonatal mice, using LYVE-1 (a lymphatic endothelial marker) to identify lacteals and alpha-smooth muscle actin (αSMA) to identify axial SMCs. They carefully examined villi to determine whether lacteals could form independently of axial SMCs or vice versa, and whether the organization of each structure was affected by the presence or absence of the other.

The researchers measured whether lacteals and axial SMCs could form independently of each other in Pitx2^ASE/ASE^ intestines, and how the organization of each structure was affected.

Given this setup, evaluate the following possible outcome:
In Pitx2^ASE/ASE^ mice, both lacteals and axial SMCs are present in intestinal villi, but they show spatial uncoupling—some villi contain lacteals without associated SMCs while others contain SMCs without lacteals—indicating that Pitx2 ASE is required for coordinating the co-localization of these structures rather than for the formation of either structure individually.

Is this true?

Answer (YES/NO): NO